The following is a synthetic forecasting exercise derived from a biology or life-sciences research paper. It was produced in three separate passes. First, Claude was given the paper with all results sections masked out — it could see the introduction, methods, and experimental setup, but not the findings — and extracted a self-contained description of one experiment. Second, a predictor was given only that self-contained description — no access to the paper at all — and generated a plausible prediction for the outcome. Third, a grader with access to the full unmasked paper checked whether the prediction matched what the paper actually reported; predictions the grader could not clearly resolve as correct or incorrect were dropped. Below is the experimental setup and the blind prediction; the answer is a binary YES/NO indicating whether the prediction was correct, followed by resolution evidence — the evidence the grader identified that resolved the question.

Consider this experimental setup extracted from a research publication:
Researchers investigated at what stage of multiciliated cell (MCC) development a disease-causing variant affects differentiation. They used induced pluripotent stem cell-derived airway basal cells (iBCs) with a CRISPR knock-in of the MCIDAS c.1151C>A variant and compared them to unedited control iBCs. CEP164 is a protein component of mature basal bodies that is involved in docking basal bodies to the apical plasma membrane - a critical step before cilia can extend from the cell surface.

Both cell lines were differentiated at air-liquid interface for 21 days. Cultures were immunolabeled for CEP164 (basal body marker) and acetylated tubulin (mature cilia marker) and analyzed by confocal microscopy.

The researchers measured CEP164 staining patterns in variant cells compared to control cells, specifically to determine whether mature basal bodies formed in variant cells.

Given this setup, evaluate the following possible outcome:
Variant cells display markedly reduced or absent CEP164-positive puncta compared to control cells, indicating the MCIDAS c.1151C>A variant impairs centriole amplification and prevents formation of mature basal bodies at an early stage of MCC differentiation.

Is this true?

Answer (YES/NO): YES